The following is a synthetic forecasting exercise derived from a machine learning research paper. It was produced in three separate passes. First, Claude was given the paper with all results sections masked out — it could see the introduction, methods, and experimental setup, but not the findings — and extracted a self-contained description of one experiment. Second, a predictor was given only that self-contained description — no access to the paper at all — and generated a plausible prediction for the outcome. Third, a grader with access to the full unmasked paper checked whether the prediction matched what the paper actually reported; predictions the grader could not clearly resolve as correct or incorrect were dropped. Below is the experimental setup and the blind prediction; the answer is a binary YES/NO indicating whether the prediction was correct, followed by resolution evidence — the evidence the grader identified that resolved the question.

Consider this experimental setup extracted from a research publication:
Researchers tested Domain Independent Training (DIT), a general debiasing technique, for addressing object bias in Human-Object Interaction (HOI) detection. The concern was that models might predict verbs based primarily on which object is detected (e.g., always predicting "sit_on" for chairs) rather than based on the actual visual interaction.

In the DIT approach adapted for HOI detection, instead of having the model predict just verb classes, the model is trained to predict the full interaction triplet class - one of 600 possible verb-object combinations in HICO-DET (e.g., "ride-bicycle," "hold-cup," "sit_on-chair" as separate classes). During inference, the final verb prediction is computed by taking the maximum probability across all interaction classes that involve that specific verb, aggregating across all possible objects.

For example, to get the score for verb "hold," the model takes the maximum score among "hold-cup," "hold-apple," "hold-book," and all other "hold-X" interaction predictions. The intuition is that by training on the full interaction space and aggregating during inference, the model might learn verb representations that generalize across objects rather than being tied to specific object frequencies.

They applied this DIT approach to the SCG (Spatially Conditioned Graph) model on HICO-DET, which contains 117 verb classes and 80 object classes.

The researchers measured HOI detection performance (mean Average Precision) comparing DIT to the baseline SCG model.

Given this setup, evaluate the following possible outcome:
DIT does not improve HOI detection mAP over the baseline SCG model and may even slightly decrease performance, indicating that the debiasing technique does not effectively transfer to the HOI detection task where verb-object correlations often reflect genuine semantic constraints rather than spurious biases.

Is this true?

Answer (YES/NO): YES